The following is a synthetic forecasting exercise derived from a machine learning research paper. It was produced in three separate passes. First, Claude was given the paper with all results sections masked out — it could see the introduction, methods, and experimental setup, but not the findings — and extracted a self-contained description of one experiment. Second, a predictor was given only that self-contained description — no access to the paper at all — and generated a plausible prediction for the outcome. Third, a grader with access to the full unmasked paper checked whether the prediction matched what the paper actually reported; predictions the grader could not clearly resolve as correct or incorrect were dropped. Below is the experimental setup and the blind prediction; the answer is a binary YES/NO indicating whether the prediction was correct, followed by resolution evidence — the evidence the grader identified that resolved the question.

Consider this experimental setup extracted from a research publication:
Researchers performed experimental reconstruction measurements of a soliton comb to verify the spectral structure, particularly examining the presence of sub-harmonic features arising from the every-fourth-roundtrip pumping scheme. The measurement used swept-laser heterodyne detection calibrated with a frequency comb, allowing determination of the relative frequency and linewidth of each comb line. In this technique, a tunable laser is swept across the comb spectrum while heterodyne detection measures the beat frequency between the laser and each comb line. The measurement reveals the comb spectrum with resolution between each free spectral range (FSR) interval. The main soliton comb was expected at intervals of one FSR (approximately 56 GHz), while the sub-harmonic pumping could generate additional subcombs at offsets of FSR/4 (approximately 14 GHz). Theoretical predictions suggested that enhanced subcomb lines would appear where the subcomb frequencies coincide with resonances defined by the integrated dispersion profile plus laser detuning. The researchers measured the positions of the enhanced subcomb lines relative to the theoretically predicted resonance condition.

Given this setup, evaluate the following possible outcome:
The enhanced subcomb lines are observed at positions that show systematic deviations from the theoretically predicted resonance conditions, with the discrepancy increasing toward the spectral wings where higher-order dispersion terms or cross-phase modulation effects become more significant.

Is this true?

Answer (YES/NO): NO